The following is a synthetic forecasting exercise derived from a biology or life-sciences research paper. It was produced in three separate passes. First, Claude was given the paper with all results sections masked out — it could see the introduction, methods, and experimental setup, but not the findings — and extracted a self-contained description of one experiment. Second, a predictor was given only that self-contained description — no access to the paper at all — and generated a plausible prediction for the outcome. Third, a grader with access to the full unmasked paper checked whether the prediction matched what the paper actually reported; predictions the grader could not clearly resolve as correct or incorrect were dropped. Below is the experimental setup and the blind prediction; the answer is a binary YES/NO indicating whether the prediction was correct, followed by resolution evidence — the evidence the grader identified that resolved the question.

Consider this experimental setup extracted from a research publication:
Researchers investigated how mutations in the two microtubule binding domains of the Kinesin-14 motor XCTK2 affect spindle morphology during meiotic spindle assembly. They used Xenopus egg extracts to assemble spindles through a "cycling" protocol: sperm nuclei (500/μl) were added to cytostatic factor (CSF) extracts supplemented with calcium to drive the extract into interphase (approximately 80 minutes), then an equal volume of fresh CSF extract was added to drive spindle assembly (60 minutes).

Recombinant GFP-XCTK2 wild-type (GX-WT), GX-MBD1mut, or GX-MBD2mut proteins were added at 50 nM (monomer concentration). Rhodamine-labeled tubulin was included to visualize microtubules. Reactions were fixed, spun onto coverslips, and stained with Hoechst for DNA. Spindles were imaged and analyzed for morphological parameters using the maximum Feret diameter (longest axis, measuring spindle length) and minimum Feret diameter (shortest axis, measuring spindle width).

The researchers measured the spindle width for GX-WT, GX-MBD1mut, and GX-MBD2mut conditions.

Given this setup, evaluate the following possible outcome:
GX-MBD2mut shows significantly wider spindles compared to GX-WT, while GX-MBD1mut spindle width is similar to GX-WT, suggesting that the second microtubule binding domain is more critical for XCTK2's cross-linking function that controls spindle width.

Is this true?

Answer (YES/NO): YES